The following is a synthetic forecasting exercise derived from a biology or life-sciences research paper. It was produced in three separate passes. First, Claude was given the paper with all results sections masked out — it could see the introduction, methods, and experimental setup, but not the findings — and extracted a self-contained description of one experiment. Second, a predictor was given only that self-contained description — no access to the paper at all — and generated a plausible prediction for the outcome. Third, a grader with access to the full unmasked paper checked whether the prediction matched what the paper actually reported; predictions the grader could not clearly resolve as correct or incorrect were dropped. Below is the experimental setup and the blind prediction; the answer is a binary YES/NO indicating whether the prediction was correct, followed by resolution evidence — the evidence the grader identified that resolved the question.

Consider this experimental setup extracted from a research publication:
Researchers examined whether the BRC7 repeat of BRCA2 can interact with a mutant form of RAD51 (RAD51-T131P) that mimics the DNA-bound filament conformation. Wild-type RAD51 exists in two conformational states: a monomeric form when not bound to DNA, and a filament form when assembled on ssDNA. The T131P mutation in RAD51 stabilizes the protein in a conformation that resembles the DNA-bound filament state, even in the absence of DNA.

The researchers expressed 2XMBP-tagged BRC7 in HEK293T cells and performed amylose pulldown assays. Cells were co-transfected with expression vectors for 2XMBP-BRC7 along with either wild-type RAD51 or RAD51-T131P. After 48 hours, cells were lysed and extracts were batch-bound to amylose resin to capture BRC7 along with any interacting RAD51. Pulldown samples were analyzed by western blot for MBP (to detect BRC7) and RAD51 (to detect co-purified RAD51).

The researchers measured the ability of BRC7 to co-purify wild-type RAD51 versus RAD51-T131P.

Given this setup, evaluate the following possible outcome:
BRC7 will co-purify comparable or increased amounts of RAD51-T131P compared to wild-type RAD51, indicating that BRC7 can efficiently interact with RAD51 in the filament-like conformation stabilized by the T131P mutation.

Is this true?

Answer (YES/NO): NO